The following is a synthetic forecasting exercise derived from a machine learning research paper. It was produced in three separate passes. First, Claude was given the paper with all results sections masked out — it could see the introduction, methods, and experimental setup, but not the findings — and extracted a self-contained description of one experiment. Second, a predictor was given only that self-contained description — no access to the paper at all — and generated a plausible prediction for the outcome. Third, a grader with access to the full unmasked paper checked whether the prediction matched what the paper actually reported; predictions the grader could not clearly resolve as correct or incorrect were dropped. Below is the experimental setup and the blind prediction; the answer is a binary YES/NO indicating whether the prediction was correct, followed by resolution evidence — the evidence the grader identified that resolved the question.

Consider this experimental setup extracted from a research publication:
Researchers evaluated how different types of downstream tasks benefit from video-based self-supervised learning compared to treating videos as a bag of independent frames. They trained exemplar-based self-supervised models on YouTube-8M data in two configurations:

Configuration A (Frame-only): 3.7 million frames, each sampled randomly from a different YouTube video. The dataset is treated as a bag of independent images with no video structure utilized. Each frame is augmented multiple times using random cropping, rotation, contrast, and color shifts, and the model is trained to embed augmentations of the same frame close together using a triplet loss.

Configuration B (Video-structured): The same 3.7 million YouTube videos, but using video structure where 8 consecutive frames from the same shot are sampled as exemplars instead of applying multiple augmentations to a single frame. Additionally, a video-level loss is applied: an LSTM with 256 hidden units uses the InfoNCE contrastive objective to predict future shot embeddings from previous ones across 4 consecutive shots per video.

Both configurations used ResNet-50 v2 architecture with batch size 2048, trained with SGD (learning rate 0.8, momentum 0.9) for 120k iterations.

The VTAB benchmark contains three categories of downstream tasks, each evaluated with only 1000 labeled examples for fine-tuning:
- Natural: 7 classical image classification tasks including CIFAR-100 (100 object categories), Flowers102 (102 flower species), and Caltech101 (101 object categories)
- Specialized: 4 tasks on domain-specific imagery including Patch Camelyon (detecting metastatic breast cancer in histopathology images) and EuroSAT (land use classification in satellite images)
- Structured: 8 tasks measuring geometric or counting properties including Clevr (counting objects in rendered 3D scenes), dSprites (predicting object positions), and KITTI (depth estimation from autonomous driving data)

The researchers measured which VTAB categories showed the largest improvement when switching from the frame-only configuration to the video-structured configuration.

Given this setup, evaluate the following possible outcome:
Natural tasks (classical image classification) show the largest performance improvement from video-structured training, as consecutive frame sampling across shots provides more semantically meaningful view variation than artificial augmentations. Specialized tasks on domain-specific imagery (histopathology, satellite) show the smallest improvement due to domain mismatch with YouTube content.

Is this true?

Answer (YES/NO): NO